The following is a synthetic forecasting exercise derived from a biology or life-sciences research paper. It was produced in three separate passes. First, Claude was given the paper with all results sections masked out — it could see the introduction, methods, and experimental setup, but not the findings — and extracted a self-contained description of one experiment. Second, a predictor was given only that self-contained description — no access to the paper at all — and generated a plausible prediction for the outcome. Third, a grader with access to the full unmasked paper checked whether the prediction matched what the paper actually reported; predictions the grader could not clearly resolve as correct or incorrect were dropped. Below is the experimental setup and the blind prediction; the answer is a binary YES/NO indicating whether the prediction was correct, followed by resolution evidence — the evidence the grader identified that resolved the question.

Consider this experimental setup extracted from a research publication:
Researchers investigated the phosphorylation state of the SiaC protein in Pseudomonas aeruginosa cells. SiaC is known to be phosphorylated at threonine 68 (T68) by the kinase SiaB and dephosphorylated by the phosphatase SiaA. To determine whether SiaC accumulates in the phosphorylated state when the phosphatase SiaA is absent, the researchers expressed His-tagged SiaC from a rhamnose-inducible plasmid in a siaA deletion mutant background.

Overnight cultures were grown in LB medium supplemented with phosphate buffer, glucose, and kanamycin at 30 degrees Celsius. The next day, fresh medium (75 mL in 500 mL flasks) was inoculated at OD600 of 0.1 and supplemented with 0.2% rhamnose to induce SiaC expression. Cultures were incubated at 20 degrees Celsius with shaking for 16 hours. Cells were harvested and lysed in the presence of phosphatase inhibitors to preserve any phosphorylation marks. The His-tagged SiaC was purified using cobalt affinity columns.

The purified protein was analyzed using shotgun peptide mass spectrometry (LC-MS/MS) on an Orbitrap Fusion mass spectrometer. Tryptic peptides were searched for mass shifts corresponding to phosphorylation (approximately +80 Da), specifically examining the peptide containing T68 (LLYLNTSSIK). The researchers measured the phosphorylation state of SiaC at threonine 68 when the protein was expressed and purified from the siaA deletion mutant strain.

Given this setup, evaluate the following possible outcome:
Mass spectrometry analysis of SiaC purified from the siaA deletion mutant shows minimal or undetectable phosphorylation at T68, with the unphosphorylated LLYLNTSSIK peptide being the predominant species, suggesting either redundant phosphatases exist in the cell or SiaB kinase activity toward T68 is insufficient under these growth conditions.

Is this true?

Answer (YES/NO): NO